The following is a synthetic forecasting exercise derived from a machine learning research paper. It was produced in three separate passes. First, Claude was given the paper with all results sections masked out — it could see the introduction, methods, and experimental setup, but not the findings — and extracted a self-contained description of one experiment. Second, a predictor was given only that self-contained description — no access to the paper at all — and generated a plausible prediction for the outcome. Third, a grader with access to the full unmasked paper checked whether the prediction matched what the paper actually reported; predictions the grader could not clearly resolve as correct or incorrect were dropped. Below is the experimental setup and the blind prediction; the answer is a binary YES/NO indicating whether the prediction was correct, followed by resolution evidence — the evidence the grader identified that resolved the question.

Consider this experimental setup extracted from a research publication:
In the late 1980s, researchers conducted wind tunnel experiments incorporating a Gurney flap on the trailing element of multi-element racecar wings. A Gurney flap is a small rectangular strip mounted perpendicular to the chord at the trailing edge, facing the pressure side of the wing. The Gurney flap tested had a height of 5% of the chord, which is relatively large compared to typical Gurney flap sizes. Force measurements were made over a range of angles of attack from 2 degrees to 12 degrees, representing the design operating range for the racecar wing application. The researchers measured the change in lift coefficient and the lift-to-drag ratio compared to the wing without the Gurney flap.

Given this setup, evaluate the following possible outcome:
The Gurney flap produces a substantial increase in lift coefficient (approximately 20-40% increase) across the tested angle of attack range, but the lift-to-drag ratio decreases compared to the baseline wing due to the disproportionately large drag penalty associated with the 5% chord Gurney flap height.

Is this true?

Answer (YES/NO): NO